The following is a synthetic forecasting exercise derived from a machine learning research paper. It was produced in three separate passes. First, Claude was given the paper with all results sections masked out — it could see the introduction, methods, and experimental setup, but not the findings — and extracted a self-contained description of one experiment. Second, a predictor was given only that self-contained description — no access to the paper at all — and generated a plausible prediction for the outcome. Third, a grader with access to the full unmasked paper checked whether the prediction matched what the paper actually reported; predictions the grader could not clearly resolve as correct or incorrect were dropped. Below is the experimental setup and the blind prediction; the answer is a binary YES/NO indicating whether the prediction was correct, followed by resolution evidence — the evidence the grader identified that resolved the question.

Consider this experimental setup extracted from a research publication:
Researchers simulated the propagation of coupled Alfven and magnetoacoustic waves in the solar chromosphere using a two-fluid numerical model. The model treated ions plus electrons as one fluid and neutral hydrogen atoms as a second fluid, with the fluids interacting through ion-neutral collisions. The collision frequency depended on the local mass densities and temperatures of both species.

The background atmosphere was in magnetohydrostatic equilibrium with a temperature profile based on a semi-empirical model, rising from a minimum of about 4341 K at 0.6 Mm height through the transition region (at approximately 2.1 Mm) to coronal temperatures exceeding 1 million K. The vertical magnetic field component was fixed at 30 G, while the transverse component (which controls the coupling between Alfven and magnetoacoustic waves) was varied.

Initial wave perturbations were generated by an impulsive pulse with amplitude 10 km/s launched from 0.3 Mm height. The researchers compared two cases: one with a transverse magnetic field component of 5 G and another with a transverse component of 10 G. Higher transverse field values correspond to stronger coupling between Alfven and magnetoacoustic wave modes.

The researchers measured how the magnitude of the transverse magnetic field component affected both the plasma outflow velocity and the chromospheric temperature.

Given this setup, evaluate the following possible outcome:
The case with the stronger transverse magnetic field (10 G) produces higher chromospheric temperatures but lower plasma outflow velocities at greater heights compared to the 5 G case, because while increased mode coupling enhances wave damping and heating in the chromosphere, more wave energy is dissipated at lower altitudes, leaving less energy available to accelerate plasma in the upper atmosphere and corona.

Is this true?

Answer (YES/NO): NO